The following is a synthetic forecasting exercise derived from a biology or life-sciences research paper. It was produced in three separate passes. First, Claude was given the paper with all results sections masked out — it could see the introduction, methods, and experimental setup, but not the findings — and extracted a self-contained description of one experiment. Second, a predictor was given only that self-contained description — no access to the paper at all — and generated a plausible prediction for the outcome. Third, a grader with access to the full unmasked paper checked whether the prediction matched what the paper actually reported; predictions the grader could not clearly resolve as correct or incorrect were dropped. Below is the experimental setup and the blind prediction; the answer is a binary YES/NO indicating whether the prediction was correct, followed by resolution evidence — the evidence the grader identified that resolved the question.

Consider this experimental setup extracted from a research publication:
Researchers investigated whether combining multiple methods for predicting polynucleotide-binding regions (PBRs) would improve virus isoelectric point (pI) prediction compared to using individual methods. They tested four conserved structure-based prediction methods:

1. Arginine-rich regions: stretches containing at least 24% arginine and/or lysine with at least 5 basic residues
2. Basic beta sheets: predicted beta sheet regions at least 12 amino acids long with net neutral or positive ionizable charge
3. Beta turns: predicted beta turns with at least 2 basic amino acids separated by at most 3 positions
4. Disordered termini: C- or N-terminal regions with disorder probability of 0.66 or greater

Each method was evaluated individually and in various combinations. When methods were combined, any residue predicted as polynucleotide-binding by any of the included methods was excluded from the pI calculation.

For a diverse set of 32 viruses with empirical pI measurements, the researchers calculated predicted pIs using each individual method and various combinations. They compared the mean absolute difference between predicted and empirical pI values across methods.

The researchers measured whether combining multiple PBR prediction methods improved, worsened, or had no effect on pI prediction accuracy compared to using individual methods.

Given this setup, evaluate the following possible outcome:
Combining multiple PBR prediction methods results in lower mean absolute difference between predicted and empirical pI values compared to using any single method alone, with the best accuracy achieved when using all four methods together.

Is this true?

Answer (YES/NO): NO